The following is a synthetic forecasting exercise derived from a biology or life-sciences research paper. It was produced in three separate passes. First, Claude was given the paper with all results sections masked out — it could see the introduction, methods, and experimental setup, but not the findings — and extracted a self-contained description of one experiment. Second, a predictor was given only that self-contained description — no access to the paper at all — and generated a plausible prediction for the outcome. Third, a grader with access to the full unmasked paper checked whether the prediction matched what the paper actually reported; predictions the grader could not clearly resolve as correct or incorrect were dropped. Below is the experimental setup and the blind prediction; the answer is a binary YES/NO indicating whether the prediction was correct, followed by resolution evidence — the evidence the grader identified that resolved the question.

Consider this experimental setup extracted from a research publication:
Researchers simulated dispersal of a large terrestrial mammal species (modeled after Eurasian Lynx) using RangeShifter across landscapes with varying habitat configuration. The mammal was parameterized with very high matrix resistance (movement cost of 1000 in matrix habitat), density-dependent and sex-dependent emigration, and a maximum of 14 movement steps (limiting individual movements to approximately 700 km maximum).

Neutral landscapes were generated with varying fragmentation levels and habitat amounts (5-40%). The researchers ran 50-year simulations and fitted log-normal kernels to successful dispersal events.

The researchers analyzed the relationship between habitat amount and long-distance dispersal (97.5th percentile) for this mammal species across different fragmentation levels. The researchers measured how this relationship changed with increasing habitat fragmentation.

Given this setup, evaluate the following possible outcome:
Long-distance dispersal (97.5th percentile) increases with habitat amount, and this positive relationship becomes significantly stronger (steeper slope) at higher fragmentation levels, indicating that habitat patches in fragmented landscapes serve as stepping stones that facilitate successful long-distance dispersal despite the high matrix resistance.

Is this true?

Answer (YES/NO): NO